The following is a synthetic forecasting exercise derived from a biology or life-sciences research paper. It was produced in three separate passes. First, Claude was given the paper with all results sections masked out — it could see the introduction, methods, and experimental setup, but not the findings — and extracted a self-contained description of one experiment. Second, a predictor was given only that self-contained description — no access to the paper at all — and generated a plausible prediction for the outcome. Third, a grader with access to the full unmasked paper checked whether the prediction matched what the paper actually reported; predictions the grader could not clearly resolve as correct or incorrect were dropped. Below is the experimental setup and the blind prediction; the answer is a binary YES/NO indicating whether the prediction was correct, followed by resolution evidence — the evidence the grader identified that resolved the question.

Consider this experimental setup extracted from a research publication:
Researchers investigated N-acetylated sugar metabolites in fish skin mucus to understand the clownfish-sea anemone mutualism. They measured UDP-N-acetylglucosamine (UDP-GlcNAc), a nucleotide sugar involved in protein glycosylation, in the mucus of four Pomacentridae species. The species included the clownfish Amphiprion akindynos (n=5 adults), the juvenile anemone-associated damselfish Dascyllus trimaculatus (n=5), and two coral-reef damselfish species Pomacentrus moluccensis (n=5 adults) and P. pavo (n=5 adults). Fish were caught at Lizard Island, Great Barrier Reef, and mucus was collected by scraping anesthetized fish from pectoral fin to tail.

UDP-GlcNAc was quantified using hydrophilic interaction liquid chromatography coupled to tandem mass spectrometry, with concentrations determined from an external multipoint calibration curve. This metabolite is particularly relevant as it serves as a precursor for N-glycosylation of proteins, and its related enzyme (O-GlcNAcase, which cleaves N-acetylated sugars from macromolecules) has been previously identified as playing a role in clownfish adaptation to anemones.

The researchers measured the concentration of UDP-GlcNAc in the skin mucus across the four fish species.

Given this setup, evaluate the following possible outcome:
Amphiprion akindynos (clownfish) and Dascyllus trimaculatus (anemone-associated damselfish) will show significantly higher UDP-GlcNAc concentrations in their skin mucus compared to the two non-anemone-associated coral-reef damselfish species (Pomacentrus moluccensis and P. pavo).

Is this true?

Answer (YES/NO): NO